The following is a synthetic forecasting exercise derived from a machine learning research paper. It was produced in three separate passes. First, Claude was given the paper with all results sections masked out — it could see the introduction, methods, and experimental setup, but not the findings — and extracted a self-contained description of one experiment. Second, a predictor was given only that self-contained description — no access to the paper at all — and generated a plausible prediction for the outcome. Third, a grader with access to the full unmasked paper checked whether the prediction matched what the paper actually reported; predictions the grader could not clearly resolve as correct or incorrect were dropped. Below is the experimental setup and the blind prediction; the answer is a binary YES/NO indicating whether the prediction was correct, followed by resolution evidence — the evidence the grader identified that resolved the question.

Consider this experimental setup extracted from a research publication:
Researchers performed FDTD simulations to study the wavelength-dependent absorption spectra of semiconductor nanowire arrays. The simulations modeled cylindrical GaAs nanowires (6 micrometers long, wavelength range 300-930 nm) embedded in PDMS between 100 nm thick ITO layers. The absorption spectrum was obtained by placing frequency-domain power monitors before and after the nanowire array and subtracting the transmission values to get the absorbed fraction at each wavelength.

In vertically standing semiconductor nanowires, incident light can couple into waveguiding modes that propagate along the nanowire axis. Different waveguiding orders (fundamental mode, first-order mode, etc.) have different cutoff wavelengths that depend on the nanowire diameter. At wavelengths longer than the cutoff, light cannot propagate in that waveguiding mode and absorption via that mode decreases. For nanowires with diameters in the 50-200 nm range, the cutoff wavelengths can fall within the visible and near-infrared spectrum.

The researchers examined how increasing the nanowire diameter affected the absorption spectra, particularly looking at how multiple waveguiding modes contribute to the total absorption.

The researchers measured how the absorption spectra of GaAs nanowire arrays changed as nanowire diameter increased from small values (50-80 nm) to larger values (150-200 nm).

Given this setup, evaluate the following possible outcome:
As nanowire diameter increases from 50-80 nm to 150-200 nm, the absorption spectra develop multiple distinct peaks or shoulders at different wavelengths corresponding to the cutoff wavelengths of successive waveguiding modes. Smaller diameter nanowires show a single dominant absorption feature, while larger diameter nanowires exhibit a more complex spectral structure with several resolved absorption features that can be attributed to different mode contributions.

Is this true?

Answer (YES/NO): YES